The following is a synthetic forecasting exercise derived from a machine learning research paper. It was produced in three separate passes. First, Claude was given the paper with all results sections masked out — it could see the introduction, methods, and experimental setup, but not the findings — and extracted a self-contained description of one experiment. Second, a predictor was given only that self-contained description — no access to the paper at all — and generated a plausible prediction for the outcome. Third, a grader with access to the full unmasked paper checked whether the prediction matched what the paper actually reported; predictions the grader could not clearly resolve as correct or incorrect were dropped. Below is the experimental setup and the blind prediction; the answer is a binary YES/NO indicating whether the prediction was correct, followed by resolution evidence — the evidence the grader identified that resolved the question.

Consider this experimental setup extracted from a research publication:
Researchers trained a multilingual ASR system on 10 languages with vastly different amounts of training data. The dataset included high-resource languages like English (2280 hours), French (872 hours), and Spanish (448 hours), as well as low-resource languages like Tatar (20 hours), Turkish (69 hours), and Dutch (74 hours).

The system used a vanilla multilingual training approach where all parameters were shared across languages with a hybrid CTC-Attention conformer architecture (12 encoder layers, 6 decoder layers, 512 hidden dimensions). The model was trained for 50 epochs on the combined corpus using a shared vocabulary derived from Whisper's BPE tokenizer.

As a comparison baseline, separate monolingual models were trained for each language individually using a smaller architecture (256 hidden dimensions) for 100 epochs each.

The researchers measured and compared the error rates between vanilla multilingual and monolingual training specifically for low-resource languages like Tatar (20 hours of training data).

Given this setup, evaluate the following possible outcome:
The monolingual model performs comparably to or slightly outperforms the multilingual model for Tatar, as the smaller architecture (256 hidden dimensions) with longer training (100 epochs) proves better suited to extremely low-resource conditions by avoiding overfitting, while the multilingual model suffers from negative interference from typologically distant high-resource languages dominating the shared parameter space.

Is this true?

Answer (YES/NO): NO